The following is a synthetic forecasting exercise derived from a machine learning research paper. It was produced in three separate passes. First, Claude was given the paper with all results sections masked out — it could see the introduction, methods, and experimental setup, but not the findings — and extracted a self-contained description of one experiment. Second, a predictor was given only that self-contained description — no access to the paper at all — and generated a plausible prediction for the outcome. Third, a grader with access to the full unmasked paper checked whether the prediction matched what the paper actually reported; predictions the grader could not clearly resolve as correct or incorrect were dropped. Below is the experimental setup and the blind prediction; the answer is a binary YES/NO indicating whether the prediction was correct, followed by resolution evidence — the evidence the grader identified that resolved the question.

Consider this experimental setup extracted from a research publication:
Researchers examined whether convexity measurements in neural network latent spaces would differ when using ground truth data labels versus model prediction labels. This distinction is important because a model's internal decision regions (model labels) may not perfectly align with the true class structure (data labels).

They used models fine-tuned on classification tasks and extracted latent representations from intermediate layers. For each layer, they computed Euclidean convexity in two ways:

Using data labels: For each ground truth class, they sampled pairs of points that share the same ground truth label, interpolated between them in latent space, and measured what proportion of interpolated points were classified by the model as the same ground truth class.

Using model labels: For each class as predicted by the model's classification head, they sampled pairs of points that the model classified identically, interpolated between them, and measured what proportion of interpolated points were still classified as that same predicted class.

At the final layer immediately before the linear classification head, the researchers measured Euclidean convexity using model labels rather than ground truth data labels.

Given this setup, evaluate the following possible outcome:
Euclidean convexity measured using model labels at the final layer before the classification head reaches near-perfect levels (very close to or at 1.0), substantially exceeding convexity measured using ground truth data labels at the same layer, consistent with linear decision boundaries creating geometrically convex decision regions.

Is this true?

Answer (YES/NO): YES